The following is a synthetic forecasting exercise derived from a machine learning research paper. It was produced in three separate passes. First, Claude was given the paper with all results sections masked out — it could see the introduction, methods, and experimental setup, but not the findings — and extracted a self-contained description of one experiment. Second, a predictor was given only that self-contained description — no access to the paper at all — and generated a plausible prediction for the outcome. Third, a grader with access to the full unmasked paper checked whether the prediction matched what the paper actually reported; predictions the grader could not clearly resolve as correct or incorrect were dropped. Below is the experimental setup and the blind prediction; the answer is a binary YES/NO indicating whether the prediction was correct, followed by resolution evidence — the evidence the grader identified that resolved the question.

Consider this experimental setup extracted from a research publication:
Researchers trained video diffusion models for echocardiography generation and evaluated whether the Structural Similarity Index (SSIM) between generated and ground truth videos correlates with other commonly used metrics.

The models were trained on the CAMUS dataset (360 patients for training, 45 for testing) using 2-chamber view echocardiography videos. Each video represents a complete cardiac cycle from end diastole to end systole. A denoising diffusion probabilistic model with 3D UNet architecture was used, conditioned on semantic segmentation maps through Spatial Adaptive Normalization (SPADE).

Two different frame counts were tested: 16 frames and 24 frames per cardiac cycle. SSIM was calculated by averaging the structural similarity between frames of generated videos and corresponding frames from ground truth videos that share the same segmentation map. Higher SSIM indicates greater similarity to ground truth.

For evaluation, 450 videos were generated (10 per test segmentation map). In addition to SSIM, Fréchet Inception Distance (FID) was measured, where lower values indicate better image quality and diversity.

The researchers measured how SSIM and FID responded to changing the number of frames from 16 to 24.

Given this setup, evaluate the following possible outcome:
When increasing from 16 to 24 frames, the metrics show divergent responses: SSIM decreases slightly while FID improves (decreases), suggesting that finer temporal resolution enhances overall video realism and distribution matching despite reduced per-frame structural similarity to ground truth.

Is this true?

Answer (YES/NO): YES